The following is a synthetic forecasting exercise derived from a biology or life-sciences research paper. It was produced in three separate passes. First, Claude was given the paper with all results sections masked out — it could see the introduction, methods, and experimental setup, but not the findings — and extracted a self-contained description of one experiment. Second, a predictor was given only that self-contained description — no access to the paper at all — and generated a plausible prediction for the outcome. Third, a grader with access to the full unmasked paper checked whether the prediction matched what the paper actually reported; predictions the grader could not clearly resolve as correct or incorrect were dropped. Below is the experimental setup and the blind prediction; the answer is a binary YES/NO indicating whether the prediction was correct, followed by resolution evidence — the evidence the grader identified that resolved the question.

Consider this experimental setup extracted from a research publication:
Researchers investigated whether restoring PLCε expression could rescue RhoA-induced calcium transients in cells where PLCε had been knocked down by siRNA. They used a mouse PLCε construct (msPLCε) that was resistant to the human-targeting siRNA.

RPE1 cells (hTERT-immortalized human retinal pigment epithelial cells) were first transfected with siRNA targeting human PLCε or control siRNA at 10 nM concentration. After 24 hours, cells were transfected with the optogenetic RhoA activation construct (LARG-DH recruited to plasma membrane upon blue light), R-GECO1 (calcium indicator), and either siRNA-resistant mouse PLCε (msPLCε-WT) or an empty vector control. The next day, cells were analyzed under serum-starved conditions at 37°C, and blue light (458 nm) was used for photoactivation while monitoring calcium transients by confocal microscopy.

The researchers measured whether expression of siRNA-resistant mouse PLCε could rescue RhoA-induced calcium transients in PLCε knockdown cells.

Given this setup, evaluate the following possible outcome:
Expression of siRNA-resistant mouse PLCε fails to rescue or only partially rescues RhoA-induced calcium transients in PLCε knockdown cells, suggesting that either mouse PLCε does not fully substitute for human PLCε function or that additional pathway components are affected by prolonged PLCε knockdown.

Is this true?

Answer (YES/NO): NO